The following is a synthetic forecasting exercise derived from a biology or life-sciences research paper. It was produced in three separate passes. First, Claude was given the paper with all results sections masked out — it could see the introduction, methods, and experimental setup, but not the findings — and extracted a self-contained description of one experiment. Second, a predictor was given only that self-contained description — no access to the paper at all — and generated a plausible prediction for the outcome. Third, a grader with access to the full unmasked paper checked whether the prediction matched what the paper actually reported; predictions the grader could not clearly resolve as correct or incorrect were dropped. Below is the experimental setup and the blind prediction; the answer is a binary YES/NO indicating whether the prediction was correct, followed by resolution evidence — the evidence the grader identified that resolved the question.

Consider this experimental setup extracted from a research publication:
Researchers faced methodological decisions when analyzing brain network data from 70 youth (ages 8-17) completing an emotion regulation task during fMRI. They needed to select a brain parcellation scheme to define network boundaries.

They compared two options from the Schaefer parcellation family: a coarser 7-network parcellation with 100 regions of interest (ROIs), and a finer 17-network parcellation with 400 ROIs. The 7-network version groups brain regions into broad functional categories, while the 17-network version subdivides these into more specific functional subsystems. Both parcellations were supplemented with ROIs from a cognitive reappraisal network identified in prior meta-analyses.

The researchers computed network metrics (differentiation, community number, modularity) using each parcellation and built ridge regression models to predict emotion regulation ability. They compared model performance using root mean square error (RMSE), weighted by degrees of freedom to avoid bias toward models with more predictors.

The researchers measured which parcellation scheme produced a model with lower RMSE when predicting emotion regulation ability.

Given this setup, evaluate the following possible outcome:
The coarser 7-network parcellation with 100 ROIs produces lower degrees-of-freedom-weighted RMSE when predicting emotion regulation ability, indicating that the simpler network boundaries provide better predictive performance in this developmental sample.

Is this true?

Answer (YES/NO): NO